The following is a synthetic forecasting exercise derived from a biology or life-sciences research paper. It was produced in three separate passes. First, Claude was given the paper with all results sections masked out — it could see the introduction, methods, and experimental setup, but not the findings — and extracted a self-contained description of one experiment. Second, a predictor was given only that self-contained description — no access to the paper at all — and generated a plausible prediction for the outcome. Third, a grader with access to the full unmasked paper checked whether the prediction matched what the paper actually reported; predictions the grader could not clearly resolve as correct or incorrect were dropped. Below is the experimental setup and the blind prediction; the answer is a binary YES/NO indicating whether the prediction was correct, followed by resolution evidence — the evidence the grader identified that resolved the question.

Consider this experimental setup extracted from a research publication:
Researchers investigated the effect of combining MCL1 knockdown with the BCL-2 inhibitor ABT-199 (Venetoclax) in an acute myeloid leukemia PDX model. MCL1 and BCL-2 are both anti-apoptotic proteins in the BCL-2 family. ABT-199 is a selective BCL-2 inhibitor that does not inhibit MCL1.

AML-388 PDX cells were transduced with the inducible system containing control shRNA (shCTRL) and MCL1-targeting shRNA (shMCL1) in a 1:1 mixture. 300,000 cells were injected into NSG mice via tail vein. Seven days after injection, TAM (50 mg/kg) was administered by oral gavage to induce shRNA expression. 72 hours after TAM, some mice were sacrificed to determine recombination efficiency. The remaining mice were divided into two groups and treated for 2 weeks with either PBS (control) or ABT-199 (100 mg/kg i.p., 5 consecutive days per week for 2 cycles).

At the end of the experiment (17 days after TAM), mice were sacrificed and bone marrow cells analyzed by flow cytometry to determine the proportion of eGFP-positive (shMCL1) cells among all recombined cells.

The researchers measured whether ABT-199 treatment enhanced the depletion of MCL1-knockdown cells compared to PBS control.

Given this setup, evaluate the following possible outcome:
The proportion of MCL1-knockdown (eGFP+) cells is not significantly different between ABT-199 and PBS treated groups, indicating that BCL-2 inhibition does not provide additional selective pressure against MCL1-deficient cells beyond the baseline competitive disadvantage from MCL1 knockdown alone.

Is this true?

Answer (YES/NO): NO